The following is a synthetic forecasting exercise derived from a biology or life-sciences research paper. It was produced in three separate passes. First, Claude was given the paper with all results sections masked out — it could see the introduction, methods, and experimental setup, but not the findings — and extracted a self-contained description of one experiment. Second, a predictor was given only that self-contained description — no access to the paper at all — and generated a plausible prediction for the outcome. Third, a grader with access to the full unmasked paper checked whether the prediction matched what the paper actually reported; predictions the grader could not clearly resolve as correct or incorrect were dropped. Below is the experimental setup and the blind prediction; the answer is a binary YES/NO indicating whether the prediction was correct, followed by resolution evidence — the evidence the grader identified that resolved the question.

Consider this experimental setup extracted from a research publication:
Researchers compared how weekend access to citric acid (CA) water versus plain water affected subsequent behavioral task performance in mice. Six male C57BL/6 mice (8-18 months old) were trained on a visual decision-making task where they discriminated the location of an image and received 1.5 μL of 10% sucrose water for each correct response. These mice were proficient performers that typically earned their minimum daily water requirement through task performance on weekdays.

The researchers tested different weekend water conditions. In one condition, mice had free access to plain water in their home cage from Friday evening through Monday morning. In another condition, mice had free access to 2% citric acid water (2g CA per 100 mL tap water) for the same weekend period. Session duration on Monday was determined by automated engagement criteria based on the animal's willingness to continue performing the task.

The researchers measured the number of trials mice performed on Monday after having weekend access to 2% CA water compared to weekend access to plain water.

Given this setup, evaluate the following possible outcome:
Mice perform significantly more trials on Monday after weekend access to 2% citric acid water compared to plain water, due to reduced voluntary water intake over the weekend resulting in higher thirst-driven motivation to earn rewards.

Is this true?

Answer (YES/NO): YES